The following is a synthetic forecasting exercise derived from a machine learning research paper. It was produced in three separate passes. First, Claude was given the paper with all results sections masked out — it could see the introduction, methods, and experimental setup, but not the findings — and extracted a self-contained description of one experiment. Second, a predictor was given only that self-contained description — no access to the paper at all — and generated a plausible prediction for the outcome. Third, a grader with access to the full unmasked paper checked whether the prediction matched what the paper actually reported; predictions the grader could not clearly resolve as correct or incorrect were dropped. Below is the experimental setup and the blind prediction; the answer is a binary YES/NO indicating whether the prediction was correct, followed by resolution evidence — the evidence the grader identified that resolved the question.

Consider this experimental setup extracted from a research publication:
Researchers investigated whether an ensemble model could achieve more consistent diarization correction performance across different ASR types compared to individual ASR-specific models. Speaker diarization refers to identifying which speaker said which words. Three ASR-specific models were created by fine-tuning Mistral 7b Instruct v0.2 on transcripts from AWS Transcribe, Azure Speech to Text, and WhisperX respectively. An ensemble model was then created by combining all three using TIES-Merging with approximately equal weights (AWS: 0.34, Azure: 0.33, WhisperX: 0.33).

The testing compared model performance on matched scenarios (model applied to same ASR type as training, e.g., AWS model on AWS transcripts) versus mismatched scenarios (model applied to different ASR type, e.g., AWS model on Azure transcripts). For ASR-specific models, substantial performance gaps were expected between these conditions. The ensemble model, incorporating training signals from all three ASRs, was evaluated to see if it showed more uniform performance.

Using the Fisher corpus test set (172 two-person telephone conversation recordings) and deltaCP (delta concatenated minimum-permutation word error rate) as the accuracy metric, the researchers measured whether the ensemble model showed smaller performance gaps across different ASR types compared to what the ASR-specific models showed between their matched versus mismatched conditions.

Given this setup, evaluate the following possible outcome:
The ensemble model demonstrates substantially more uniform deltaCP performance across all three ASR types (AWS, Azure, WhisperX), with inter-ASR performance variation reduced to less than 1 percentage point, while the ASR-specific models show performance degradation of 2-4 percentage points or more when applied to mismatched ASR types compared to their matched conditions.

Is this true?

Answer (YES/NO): NO